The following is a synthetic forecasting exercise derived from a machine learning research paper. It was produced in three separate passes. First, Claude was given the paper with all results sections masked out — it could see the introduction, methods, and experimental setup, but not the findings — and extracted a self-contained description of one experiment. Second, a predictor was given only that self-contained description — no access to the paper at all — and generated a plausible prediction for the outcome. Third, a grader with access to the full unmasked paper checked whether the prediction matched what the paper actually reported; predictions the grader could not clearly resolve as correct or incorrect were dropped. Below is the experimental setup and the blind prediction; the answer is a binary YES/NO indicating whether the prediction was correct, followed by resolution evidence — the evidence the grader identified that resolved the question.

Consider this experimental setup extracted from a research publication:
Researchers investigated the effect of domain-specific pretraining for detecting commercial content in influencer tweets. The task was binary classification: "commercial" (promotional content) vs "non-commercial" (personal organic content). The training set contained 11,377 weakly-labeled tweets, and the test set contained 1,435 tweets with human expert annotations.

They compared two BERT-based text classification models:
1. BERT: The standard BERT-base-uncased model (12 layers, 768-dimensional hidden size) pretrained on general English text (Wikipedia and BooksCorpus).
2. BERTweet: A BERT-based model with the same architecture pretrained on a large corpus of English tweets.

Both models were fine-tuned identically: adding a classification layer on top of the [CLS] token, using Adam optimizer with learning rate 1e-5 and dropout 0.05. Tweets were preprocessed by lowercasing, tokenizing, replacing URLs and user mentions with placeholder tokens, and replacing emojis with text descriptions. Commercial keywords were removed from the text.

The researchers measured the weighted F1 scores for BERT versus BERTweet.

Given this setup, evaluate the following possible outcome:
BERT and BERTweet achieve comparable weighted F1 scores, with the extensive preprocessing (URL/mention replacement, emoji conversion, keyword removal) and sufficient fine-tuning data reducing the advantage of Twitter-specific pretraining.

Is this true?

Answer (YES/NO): NO